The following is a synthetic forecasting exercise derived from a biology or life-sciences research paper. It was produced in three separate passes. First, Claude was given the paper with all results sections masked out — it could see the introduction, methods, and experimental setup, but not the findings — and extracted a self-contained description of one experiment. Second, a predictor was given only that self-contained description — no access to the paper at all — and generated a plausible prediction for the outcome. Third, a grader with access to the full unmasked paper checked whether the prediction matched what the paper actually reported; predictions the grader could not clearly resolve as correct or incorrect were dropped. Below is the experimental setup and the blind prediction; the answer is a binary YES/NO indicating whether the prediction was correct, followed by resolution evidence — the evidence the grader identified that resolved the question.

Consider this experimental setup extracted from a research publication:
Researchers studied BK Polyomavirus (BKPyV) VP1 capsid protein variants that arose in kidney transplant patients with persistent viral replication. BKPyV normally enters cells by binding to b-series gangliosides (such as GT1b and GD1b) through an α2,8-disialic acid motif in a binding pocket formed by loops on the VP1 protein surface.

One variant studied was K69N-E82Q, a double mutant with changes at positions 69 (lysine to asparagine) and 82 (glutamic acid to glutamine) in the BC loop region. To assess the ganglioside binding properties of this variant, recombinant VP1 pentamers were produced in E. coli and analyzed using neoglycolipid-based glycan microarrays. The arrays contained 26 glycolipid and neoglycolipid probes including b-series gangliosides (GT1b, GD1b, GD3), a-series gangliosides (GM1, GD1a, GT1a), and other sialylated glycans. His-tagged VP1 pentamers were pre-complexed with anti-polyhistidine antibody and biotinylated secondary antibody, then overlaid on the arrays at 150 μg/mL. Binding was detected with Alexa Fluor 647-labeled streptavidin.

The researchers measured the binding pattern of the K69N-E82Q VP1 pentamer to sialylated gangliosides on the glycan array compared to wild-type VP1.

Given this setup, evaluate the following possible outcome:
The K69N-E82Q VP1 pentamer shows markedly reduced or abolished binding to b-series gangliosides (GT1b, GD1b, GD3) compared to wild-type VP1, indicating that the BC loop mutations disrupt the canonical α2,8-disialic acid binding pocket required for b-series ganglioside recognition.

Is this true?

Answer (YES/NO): YES